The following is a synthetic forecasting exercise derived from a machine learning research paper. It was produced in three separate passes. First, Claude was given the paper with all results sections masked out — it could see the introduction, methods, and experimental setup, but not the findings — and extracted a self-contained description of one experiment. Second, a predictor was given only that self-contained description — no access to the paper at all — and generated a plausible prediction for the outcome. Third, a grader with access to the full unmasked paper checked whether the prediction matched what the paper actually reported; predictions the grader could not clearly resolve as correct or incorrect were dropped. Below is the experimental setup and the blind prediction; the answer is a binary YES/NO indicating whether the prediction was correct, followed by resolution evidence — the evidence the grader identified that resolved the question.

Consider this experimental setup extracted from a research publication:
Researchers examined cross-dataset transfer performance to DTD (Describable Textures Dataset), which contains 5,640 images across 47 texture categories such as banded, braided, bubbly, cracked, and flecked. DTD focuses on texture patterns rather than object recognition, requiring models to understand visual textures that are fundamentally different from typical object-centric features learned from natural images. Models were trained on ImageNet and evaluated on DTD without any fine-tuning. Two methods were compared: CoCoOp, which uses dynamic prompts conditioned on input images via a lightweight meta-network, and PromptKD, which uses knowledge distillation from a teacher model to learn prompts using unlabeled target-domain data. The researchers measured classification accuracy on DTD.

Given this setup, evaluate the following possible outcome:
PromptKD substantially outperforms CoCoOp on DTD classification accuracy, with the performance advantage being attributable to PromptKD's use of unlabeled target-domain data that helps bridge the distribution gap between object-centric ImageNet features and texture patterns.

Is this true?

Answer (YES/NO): YES